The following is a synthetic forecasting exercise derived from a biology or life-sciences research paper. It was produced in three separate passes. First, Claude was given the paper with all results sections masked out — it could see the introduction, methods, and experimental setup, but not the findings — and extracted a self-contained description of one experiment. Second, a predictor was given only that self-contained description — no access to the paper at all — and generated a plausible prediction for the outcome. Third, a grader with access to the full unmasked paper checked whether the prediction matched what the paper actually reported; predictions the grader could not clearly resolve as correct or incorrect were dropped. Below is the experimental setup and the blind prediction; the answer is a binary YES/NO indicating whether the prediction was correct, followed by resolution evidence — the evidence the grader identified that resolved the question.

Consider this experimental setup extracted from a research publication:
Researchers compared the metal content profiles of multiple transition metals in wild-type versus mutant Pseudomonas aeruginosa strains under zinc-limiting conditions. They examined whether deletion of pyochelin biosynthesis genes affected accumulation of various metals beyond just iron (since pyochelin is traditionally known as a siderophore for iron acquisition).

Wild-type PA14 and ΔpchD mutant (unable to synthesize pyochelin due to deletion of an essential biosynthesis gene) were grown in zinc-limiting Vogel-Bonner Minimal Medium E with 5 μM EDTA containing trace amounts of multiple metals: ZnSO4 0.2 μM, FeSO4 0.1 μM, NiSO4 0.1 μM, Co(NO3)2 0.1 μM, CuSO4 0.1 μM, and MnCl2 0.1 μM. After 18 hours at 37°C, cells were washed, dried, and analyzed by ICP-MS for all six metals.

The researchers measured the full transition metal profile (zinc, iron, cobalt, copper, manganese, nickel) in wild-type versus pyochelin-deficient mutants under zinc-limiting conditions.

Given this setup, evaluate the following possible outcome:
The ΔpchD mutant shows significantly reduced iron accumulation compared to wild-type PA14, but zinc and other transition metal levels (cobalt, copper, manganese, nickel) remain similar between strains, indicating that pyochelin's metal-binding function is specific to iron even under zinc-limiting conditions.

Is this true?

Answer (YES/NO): NO